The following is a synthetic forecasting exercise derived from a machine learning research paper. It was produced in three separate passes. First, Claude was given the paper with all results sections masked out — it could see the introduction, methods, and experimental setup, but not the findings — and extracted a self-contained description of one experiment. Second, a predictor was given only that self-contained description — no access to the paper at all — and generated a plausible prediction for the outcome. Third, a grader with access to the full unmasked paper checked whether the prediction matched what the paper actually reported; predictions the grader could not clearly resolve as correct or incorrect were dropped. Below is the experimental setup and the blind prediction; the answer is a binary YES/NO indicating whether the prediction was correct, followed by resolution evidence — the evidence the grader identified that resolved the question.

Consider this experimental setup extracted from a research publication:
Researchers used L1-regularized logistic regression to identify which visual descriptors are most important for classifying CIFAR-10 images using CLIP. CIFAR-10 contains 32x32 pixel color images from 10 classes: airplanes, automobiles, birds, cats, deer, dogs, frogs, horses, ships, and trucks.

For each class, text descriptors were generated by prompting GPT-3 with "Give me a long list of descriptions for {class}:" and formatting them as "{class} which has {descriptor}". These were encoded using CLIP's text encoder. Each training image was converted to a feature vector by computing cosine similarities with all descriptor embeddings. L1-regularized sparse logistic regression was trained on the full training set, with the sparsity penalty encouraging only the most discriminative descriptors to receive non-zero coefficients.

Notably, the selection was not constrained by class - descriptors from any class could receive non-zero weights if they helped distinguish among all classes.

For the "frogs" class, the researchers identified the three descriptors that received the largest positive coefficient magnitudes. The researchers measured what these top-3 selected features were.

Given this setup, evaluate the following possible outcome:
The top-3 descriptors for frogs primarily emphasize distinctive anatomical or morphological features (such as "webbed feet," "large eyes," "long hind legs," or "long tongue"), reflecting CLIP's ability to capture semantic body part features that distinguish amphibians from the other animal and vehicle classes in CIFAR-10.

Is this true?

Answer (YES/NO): YES